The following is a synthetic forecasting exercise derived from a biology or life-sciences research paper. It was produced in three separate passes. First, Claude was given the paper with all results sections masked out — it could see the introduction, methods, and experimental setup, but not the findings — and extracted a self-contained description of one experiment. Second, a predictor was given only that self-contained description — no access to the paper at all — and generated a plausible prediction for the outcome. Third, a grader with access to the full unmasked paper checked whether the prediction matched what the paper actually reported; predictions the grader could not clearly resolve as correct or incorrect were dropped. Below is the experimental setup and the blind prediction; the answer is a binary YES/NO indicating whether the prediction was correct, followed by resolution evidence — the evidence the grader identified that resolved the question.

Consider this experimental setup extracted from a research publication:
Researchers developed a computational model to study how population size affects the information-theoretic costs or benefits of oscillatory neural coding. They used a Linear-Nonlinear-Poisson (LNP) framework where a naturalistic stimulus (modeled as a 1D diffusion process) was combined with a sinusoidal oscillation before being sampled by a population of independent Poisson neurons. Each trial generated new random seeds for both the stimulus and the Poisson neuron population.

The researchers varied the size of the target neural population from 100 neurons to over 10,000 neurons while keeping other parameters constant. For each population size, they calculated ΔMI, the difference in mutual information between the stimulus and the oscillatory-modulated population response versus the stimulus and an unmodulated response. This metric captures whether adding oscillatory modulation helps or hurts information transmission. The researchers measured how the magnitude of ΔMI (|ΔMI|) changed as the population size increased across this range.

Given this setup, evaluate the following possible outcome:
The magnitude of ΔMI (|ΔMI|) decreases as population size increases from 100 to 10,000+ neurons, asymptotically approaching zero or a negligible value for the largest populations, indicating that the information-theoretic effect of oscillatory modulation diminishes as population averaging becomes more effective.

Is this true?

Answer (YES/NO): NO